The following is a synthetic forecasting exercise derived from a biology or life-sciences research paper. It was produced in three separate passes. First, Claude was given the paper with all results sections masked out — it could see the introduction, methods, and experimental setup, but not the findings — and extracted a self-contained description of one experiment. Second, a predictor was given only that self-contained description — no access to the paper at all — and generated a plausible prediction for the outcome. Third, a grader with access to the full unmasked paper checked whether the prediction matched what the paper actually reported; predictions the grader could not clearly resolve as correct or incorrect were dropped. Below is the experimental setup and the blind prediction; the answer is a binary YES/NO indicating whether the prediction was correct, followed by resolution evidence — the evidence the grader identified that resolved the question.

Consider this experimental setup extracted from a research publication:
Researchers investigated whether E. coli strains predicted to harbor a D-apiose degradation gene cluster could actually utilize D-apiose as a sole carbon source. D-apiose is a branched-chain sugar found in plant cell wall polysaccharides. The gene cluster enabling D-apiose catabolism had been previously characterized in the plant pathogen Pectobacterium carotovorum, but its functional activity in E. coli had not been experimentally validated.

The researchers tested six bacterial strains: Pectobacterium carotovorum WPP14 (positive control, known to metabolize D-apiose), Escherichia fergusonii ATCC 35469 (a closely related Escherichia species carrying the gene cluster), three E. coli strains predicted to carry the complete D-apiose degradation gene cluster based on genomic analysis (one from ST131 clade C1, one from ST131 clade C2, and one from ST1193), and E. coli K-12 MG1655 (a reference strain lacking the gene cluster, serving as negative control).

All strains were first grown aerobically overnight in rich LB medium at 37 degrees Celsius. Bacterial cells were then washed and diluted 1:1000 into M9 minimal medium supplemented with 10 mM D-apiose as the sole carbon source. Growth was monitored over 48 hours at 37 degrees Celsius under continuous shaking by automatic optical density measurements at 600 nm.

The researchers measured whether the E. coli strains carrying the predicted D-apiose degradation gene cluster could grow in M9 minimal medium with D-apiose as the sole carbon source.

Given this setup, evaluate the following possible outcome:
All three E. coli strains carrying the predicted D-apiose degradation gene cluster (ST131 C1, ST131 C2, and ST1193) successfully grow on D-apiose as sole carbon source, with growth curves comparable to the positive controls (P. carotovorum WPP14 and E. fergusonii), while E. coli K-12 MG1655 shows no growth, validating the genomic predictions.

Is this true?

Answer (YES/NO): YES